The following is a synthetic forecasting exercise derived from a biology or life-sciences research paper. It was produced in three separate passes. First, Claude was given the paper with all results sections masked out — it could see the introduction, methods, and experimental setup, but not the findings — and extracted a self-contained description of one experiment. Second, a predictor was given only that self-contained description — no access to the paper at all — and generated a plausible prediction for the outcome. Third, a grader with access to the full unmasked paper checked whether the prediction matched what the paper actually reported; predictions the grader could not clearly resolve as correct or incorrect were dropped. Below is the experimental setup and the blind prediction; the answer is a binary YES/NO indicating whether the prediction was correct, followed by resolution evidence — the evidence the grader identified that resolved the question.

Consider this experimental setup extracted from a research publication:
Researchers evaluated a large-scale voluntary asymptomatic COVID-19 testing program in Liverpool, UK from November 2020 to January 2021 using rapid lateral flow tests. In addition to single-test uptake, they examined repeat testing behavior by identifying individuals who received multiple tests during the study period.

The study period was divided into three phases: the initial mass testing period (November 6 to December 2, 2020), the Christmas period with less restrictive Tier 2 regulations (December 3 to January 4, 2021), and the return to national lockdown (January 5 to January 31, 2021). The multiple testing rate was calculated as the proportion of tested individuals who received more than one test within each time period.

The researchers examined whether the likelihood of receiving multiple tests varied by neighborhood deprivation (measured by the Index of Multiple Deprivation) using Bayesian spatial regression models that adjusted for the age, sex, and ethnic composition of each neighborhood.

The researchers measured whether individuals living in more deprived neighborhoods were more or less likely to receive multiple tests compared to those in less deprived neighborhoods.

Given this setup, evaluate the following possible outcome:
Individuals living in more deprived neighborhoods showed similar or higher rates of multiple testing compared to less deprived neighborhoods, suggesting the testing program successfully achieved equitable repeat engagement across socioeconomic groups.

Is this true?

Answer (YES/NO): NO